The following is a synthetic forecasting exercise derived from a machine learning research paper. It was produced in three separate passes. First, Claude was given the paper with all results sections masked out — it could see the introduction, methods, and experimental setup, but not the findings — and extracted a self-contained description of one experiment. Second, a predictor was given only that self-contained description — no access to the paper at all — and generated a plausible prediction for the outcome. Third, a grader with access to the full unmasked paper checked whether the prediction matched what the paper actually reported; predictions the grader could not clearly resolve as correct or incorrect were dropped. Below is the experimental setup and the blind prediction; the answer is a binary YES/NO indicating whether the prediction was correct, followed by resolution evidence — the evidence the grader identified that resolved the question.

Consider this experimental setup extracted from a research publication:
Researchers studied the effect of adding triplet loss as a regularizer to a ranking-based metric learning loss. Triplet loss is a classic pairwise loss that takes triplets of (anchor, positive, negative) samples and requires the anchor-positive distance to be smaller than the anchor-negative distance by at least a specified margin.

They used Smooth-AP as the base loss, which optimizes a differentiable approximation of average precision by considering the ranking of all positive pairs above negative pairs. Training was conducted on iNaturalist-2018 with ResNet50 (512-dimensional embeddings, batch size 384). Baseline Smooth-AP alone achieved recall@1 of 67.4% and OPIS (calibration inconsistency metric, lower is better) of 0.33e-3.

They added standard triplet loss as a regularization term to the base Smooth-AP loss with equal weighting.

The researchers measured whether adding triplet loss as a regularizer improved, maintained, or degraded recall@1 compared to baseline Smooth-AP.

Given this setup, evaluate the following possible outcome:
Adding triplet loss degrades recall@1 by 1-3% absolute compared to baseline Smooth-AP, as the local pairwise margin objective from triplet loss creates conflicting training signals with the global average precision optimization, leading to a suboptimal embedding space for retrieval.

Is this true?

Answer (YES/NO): YES